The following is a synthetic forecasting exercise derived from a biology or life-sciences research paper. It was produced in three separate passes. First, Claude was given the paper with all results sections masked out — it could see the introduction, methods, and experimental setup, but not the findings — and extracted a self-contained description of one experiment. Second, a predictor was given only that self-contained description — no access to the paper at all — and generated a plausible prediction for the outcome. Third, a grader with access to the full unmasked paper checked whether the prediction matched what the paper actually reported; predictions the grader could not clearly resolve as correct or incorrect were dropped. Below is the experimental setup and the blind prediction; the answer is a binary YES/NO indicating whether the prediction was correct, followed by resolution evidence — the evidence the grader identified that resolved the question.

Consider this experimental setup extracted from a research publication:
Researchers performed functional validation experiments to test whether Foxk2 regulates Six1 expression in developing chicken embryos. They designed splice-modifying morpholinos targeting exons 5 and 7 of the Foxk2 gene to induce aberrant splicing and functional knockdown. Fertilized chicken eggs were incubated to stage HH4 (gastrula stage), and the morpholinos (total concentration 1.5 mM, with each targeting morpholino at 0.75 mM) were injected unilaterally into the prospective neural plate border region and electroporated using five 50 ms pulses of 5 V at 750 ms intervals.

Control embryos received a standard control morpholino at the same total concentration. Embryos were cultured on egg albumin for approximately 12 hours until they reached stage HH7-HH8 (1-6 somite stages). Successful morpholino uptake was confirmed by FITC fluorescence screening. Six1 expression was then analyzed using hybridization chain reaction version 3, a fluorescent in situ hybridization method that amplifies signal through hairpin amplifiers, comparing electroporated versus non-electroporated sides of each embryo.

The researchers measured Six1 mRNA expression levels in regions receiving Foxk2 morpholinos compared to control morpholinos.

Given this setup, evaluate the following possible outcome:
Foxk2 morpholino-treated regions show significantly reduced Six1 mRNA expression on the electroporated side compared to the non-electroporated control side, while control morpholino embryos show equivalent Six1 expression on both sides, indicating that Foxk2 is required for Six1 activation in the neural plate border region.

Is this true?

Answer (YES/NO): YES